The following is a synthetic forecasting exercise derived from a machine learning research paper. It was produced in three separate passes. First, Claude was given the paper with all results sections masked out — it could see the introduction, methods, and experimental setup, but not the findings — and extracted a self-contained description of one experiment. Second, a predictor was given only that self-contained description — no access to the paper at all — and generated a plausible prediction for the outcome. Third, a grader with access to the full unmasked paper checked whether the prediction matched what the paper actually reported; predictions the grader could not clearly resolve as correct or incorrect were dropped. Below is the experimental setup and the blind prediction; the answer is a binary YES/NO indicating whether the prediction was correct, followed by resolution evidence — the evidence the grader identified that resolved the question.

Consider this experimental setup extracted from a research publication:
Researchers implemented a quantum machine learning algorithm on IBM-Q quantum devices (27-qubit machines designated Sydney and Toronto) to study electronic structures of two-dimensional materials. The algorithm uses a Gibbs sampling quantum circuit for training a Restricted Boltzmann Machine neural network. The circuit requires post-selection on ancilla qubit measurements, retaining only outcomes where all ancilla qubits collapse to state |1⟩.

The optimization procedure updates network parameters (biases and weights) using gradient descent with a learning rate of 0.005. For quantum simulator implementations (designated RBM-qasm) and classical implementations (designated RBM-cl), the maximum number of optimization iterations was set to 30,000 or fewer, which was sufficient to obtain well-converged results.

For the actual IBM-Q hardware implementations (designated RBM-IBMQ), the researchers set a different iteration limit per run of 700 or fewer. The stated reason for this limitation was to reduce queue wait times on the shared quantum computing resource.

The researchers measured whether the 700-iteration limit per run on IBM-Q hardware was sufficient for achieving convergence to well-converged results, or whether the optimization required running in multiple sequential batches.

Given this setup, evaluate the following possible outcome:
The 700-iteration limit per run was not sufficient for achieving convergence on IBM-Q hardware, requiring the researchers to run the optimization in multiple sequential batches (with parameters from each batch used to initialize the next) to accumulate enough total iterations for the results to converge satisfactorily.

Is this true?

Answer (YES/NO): YES